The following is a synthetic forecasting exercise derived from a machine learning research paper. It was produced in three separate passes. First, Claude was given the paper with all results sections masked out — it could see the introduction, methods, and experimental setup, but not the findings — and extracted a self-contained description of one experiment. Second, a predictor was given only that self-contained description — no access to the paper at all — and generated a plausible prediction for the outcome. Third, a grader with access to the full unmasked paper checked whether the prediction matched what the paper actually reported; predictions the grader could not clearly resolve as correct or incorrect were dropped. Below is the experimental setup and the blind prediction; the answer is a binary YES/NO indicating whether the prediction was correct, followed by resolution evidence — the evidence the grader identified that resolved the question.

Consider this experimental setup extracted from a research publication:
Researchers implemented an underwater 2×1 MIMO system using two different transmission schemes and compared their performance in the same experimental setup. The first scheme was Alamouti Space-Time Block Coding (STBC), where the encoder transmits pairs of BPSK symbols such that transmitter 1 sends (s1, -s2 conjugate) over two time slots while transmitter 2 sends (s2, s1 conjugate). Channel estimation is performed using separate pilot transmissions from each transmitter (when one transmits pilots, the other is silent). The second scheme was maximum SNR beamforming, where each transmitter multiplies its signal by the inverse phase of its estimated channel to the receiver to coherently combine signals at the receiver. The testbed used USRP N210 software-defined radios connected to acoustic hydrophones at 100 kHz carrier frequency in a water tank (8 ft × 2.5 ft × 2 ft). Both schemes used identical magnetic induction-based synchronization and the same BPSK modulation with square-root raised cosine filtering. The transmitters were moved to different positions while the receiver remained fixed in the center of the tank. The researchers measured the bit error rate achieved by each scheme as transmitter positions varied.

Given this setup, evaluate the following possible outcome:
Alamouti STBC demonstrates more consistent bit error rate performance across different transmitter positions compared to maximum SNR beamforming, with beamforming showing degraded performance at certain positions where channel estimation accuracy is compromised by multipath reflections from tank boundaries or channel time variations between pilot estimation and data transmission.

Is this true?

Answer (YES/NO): YES